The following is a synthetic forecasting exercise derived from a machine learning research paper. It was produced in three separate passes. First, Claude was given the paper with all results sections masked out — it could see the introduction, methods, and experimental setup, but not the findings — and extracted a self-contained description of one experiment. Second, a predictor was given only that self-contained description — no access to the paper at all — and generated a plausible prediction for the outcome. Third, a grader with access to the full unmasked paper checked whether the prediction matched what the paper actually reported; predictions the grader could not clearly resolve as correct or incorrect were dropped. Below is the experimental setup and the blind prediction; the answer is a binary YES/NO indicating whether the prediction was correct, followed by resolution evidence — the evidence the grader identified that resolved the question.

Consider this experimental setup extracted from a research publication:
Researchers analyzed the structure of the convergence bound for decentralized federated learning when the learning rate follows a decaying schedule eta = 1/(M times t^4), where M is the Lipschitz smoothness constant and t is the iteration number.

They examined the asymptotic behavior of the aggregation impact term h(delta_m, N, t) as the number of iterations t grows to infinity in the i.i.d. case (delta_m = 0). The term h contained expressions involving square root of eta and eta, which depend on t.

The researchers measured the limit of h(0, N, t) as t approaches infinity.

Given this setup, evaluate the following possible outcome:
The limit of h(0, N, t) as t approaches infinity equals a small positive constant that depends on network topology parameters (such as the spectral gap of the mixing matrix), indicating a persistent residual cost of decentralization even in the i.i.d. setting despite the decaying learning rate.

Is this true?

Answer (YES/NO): NO